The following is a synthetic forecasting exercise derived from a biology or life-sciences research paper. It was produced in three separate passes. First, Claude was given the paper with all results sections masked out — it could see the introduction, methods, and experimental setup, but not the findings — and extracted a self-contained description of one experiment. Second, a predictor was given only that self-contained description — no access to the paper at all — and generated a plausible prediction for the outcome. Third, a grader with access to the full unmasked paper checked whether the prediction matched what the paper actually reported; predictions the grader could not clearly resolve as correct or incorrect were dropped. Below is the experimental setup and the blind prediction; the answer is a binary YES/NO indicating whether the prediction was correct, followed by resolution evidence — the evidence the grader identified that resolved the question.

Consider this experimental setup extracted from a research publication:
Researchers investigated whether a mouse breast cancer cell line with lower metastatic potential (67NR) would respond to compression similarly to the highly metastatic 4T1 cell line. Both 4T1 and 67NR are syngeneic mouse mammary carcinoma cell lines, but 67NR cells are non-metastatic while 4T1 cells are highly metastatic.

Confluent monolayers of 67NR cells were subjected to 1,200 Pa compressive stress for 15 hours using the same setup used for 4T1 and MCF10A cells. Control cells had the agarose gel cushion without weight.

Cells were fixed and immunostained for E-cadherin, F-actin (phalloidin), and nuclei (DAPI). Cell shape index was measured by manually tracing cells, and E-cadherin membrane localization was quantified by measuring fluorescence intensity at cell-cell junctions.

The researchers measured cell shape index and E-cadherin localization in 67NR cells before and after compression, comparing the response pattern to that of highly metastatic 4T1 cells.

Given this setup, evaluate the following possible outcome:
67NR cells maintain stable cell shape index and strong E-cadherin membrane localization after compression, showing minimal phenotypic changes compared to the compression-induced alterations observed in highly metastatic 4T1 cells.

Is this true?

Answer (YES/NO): NO